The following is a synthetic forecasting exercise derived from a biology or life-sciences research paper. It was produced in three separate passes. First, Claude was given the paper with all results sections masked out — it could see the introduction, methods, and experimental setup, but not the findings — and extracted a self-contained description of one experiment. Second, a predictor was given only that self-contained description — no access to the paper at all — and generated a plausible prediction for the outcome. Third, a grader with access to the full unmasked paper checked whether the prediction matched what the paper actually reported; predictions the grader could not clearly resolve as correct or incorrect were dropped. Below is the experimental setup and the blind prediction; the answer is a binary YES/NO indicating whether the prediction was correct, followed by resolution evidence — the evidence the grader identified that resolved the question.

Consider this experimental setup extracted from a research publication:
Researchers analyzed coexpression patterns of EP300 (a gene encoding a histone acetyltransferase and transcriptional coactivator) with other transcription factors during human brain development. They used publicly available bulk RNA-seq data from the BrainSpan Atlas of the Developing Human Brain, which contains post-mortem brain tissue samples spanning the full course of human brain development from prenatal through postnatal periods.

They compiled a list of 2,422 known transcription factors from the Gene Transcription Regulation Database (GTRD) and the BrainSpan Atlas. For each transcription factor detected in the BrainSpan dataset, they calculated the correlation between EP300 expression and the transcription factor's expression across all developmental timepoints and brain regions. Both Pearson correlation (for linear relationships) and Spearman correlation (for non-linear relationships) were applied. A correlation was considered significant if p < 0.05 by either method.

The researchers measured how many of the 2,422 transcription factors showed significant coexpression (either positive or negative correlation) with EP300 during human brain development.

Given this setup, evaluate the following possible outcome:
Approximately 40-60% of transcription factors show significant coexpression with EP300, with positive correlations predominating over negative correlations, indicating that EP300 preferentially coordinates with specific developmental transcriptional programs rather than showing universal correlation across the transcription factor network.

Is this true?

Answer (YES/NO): NO